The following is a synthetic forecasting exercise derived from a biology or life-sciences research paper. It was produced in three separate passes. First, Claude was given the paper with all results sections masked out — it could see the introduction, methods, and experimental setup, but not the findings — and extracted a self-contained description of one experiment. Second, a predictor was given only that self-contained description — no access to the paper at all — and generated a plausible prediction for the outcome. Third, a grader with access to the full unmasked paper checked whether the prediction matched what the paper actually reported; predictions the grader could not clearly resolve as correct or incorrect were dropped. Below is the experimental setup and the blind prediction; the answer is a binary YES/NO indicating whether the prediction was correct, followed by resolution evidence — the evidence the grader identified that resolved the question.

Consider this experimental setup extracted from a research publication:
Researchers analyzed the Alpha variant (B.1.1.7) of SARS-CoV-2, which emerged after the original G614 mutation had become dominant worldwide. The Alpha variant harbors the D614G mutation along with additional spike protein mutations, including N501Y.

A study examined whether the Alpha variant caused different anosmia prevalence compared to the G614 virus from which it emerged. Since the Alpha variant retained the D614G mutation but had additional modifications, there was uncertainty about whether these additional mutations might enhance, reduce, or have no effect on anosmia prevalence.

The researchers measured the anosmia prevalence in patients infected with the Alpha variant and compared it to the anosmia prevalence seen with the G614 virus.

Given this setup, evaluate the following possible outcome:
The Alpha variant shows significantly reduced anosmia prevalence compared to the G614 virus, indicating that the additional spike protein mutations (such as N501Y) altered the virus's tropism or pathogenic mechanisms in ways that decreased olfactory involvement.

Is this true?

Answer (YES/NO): NO